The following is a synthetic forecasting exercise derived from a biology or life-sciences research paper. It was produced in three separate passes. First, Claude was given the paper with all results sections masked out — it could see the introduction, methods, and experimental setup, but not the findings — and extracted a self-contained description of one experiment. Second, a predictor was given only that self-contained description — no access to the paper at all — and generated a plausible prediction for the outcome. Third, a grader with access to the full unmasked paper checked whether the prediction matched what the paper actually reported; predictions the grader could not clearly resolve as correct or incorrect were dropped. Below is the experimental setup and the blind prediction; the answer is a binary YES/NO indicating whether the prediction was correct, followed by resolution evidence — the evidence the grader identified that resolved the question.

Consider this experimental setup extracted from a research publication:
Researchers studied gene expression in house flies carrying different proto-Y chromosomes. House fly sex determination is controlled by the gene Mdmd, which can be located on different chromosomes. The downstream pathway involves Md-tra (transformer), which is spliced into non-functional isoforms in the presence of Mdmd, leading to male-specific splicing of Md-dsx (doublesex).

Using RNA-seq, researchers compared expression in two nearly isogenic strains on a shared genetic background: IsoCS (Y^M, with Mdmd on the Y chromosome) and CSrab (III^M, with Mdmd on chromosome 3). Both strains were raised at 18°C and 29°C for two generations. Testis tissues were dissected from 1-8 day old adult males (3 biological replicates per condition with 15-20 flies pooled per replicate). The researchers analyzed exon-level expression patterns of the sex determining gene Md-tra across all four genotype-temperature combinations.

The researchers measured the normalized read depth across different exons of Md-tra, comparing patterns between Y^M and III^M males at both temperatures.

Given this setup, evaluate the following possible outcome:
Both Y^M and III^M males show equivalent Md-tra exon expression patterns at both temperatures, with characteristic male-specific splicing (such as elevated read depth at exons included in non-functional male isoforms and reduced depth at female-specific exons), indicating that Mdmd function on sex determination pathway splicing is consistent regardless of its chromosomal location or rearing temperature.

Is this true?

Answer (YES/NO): NO